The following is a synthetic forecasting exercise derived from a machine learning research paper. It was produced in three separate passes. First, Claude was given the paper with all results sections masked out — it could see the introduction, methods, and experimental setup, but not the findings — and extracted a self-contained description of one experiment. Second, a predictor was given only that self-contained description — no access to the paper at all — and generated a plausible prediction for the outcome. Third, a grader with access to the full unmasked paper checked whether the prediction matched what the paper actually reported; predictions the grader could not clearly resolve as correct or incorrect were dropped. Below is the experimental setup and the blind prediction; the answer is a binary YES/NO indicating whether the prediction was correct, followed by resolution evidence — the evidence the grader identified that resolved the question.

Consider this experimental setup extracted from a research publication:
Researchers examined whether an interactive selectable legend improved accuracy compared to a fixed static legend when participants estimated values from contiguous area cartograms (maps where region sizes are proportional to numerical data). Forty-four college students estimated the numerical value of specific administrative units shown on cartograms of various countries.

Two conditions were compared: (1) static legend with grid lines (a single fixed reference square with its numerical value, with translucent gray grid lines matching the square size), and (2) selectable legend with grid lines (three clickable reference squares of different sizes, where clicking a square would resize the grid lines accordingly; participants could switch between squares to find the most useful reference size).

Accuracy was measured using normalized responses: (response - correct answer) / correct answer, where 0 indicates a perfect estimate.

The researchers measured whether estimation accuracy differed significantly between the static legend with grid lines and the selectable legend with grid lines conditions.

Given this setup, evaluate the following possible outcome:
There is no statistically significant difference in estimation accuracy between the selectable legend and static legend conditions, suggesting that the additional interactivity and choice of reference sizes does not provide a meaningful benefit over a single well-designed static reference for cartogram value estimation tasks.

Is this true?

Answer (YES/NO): YES